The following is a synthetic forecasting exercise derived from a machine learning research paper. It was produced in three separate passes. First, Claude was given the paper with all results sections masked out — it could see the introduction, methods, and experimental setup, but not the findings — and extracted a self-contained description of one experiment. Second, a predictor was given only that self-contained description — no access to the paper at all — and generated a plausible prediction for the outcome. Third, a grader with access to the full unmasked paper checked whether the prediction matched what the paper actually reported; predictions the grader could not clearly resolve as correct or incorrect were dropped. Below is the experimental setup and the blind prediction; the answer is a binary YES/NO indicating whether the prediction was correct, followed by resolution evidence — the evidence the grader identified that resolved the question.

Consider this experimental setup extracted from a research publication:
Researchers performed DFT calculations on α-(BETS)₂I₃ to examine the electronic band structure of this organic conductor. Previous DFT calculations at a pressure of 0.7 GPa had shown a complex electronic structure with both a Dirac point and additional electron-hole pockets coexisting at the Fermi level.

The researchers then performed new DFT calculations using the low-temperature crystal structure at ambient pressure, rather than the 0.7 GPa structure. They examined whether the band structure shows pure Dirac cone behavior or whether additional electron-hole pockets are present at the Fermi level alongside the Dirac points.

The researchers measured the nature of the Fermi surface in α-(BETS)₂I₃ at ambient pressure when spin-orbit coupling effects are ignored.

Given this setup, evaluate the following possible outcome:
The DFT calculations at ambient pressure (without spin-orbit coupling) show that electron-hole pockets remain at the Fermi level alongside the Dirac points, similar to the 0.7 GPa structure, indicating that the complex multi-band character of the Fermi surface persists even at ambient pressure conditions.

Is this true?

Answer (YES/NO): NO